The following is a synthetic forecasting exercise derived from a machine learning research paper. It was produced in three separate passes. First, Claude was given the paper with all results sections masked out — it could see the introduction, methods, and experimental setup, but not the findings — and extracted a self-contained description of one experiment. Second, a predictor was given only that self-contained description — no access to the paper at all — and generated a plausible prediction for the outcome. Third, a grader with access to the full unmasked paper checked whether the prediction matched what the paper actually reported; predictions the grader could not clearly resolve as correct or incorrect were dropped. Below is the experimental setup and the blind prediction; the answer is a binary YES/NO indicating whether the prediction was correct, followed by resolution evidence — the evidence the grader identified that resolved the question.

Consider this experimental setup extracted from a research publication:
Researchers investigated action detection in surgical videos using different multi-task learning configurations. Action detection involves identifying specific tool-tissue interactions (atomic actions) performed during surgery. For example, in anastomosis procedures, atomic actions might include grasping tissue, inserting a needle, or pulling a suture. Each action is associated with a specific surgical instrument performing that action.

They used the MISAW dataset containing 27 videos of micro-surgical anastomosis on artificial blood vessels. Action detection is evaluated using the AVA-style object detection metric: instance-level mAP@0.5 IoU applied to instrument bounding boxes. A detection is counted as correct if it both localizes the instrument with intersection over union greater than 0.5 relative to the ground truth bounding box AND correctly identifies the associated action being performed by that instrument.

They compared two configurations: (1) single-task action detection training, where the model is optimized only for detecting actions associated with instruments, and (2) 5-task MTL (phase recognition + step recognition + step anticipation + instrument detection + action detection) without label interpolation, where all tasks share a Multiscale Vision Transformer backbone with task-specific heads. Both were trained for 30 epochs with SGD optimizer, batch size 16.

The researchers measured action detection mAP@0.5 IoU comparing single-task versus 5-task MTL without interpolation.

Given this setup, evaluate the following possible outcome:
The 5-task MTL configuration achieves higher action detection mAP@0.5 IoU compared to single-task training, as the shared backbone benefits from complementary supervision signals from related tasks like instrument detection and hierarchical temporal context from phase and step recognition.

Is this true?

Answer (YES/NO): NO